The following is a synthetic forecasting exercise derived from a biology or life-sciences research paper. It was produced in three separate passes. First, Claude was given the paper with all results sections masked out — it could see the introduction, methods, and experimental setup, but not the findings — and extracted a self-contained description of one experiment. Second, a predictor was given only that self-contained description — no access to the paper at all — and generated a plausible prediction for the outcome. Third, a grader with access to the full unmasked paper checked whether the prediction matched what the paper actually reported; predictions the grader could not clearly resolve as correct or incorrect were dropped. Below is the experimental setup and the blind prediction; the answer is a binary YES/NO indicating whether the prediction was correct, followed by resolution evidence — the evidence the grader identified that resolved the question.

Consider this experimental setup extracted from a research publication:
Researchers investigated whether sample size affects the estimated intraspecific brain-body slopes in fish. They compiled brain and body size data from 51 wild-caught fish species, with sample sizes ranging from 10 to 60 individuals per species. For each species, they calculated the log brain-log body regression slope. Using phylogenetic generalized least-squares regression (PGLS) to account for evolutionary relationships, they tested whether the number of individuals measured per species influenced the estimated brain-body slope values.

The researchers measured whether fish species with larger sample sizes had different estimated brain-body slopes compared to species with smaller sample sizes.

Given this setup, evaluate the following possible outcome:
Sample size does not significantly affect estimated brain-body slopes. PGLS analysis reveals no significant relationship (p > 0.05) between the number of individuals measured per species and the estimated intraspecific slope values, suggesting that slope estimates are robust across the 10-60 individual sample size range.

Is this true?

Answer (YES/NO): NO